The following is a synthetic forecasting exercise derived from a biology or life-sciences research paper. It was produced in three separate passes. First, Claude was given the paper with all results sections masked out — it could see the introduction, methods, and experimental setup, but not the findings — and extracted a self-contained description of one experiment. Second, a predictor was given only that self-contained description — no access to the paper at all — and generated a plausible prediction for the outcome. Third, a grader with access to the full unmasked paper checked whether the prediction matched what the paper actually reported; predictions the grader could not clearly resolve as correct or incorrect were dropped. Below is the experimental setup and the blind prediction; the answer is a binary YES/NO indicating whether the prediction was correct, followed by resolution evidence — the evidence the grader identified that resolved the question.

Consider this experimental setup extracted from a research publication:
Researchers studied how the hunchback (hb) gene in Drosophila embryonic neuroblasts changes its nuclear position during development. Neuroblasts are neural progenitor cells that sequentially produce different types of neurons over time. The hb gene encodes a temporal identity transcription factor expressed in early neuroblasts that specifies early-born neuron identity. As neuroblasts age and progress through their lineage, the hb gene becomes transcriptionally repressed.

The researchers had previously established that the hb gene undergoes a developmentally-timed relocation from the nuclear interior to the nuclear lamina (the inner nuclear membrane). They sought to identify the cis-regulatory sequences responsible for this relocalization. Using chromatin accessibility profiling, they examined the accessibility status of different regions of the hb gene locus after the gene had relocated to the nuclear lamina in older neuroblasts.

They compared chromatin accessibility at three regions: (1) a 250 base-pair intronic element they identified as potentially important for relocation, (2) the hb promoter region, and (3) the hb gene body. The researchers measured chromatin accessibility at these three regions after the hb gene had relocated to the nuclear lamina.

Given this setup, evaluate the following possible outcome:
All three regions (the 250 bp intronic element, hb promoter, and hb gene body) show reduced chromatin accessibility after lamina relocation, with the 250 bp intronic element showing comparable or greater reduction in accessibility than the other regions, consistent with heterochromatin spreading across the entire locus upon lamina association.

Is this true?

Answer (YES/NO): NO